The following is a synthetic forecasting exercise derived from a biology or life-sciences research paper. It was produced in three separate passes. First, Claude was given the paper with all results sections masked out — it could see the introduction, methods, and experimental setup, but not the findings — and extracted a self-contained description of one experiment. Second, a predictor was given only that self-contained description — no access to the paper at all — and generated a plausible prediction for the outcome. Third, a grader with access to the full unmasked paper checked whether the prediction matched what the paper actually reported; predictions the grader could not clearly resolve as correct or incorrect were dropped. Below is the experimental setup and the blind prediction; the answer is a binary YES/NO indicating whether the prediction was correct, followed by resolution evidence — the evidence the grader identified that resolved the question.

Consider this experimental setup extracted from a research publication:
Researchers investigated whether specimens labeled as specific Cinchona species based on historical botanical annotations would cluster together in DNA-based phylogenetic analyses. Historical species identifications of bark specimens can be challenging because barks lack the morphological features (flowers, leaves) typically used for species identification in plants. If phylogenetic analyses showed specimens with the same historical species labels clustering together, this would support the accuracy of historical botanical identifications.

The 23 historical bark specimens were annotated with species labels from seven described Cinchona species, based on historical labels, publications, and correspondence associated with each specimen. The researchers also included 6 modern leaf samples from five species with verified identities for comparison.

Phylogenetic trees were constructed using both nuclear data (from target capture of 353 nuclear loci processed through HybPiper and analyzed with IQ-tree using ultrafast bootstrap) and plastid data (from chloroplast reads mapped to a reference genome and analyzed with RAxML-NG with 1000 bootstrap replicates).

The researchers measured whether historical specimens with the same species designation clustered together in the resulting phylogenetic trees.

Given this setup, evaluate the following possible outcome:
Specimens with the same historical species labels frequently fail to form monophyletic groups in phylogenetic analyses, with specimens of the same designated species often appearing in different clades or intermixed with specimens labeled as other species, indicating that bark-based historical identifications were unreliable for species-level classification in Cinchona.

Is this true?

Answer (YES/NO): YES